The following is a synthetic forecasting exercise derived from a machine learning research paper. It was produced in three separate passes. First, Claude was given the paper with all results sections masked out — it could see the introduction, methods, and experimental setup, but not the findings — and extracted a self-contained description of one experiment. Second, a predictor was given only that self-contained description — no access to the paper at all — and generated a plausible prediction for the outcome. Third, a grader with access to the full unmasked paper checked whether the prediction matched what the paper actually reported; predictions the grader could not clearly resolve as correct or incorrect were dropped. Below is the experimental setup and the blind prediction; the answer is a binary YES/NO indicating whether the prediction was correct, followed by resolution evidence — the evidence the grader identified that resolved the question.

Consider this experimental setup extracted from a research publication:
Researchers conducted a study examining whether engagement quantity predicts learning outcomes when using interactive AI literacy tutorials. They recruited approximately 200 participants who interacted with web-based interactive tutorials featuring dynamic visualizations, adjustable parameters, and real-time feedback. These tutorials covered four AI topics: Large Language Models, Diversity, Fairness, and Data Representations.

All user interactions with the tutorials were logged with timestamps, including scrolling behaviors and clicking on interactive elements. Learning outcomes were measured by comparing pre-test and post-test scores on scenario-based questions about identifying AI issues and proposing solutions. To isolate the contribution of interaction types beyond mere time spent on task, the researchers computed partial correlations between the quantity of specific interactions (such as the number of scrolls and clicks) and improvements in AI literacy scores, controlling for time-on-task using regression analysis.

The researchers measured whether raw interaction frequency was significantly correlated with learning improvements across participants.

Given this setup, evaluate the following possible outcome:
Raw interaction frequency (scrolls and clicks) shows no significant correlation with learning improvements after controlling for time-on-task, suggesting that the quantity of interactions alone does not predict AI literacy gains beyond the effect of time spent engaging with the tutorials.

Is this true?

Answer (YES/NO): NO